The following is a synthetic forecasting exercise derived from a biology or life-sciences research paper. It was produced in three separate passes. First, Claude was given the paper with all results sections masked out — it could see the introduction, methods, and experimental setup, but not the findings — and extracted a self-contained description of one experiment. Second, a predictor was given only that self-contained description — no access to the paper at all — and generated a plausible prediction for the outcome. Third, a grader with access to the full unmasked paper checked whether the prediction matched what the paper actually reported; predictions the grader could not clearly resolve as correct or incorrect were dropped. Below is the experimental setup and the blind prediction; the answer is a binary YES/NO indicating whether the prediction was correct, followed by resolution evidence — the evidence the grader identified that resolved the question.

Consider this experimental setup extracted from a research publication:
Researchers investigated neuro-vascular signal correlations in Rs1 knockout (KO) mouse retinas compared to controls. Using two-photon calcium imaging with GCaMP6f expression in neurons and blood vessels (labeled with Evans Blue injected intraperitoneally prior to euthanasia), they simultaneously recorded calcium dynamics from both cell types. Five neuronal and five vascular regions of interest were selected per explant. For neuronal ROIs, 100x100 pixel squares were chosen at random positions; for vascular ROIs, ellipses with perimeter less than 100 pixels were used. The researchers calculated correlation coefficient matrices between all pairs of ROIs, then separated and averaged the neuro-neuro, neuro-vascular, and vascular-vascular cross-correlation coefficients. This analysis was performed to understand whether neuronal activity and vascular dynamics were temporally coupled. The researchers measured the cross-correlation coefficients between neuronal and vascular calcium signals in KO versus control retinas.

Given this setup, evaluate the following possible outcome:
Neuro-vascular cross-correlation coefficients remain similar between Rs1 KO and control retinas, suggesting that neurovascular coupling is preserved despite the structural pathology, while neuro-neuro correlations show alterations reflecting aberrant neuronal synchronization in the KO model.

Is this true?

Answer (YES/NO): NO